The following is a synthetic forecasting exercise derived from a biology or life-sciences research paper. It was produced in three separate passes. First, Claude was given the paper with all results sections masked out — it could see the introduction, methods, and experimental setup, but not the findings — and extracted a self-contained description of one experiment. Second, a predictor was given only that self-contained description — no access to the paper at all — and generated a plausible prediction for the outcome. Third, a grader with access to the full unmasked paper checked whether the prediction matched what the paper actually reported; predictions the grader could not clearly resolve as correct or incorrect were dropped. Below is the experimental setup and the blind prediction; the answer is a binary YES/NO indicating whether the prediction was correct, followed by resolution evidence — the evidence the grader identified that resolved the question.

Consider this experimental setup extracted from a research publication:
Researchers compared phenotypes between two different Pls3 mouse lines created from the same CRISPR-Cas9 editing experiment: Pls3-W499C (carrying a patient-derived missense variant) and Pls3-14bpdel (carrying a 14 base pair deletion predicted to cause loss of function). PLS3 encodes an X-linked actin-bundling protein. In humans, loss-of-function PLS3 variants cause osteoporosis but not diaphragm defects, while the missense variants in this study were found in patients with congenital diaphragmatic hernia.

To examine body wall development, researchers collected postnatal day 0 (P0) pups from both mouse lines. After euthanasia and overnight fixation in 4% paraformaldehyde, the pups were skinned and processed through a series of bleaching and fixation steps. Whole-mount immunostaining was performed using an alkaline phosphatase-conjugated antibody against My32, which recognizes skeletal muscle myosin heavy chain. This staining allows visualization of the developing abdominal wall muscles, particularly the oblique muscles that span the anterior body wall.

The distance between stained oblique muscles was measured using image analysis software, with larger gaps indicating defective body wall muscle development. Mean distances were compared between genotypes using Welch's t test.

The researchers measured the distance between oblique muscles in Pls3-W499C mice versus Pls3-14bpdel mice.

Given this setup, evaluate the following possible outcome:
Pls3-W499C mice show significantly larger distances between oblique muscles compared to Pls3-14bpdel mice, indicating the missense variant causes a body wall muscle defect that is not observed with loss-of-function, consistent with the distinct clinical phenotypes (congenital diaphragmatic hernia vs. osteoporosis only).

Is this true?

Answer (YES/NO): YES